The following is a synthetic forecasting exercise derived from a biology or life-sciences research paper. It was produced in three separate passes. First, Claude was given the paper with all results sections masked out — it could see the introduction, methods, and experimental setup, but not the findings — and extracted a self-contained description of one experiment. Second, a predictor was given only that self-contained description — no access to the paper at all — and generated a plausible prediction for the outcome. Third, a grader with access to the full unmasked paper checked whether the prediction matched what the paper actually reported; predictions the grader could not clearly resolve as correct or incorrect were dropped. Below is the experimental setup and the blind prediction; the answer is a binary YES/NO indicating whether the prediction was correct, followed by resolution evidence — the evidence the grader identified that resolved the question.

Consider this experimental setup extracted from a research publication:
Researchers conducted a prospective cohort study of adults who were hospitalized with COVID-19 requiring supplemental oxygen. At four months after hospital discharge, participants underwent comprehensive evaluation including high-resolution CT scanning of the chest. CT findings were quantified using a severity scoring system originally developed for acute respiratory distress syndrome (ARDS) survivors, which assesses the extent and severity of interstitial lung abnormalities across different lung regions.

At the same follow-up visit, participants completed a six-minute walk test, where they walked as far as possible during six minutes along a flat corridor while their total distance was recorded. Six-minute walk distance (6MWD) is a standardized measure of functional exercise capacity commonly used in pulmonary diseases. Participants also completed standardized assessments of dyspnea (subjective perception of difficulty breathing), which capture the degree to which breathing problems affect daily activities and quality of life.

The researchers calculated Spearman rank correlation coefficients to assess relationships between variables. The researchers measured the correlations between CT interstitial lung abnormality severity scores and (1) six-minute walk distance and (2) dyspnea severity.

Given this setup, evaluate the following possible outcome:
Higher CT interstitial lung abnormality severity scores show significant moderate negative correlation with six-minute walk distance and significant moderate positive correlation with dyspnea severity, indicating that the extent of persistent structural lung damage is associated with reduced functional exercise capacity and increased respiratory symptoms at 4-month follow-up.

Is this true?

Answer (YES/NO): NO